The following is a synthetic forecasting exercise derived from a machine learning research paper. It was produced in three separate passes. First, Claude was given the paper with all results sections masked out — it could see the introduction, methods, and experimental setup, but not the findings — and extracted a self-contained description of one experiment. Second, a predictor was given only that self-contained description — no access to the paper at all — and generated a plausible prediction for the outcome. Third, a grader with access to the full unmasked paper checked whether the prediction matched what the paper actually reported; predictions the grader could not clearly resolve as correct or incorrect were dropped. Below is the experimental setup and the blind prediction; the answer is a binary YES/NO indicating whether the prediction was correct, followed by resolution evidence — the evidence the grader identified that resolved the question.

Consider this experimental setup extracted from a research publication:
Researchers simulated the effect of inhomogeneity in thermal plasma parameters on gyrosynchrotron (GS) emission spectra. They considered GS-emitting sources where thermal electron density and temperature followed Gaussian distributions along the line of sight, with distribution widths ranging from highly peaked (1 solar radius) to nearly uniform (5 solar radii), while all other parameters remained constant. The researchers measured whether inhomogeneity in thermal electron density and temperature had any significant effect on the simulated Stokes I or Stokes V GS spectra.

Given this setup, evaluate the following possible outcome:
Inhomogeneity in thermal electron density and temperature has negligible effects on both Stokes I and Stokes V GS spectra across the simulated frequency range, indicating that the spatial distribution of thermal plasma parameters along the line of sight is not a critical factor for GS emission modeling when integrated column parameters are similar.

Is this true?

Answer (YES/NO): YES